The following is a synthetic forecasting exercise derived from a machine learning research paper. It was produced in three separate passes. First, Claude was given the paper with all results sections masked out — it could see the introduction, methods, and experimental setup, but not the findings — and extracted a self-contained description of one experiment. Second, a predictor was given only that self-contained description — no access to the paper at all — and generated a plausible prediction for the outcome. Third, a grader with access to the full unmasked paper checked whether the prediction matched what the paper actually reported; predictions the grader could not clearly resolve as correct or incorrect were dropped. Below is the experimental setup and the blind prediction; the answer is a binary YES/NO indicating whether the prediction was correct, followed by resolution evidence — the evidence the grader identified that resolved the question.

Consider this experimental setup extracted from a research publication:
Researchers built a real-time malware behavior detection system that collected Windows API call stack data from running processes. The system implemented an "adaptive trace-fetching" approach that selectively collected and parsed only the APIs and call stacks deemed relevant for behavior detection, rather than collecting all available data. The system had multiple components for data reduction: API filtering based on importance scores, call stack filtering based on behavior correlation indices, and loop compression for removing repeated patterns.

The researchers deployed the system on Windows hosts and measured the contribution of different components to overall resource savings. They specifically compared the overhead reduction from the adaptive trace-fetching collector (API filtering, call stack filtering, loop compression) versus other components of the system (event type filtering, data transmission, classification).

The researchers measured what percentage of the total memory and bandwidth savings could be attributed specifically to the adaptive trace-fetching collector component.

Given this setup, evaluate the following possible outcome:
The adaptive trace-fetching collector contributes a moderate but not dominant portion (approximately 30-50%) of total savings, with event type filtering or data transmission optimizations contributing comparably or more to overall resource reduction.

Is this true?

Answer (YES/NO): NO